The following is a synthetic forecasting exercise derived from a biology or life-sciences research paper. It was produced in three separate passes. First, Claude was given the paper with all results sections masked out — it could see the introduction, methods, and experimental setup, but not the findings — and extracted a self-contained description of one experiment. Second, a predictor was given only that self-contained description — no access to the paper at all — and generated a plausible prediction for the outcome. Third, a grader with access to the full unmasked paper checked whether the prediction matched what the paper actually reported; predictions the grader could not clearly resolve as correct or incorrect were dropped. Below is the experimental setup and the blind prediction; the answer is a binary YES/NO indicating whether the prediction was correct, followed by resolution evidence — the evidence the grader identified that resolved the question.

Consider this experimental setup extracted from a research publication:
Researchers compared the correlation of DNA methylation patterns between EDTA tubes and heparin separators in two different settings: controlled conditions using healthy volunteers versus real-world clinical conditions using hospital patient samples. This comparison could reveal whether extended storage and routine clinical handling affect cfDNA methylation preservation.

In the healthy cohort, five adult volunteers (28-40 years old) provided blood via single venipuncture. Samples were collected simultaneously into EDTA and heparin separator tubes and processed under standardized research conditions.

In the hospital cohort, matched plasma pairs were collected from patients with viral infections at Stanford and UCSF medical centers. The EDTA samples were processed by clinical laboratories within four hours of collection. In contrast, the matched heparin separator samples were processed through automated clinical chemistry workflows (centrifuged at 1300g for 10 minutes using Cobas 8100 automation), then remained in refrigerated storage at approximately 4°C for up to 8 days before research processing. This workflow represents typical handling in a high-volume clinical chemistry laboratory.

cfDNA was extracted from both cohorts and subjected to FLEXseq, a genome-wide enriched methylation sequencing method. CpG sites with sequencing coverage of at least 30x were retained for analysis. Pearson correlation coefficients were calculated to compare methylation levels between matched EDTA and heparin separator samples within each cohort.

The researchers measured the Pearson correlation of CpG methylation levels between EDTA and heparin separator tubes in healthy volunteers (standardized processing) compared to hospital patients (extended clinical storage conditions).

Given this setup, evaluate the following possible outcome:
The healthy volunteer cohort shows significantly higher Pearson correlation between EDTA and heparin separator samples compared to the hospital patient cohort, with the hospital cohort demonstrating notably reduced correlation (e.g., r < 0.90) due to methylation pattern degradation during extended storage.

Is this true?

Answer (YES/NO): NO